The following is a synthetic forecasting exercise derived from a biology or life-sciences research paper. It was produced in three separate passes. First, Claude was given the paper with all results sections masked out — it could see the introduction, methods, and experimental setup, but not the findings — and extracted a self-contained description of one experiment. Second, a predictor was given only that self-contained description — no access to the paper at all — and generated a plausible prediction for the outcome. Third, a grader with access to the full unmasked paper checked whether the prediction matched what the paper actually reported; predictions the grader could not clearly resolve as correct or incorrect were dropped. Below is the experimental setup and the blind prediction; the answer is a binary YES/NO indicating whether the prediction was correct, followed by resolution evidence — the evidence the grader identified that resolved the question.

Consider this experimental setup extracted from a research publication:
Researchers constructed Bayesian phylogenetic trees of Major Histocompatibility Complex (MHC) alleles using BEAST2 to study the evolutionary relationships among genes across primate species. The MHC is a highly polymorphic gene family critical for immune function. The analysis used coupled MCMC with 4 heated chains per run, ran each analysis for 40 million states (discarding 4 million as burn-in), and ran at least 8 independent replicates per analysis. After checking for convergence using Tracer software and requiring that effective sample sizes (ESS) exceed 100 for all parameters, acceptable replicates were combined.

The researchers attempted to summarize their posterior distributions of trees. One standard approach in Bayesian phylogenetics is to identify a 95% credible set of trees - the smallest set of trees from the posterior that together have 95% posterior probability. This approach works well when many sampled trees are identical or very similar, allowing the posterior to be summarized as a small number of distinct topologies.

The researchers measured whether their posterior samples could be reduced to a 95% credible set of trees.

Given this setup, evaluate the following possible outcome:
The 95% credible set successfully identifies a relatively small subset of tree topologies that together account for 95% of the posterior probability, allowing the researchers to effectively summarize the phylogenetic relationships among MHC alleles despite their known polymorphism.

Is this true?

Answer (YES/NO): NO